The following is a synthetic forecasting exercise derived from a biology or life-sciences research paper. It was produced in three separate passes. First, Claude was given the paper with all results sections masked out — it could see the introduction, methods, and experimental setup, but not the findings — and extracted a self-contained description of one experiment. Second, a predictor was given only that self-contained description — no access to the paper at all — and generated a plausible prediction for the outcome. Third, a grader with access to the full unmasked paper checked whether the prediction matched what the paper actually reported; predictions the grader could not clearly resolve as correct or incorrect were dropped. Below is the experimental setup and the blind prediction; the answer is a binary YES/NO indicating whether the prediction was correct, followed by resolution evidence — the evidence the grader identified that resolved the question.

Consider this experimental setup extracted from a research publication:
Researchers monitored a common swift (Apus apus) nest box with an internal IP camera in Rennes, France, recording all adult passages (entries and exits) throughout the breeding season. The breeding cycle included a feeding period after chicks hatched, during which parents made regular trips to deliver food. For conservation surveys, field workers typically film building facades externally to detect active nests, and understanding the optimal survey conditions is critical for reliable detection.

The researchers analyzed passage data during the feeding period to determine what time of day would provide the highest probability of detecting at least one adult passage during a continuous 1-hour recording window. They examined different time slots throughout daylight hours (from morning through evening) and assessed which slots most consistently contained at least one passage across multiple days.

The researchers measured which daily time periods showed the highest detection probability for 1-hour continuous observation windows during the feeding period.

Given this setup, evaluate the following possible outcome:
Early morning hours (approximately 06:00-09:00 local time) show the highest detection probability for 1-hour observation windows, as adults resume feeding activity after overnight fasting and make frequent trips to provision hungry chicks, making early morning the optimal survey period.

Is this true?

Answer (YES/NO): NO